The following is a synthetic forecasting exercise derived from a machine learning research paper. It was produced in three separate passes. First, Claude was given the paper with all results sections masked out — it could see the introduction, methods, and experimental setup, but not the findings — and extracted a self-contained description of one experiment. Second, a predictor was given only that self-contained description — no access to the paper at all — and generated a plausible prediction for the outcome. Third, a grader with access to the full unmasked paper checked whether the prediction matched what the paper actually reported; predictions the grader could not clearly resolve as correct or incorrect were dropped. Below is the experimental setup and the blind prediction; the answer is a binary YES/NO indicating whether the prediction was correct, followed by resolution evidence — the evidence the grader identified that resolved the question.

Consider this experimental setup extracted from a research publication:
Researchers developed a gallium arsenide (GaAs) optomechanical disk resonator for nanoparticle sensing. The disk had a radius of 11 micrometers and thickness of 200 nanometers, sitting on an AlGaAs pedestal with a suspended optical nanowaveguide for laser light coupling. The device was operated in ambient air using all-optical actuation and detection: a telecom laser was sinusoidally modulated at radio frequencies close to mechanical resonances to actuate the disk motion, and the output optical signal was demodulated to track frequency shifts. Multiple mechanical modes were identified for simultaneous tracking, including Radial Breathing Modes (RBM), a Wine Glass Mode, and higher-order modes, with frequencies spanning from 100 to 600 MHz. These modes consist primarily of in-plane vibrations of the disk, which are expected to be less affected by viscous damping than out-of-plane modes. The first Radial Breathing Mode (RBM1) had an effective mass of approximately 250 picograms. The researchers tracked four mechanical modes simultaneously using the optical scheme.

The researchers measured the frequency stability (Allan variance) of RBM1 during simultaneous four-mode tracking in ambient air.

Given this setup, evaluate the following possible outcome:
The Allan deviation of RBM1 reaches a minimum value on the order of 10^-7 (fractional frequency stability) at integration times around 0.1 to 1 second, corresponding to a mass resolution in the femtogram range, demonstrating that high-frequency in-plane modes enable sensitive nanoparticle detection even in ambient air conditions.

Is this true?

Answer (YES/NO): NO